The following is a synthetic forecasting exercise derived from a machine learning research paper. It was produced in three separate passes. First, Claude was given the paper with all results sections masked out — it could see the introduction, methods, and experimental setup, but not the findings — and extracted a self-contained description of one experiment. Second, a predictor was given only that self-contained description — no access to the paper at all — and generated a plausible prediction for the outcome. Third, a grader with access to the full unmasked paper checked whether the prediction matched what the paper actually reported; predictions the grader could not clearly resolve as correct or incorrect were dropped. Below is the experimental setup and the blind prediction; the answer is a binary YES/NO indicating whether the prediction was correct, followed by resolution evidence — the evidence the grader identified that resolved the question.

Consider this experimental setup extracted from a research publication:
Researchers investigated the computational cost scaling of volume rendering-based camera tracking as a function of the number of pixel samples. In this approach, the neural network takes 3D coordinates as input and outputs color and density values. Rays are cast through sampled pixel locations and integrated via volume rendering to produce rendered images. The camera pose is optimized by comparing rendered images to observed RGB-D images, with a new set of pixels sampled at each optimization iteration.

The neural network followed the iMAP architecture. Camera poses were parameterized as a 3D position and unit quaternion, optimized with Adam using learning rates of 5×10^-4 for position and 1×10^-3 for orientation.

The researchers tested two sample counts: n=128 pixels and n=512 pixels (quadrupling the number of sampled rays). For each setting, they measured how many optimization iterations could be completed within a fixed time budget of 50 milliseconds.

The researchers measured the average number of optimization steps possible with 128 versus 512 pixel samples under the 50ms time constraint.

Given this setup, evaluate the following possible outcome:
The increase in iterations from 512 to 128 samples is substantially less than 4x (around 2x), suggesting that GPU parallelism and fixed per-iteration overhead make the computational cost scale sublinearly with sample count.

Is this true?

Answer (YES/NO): NO